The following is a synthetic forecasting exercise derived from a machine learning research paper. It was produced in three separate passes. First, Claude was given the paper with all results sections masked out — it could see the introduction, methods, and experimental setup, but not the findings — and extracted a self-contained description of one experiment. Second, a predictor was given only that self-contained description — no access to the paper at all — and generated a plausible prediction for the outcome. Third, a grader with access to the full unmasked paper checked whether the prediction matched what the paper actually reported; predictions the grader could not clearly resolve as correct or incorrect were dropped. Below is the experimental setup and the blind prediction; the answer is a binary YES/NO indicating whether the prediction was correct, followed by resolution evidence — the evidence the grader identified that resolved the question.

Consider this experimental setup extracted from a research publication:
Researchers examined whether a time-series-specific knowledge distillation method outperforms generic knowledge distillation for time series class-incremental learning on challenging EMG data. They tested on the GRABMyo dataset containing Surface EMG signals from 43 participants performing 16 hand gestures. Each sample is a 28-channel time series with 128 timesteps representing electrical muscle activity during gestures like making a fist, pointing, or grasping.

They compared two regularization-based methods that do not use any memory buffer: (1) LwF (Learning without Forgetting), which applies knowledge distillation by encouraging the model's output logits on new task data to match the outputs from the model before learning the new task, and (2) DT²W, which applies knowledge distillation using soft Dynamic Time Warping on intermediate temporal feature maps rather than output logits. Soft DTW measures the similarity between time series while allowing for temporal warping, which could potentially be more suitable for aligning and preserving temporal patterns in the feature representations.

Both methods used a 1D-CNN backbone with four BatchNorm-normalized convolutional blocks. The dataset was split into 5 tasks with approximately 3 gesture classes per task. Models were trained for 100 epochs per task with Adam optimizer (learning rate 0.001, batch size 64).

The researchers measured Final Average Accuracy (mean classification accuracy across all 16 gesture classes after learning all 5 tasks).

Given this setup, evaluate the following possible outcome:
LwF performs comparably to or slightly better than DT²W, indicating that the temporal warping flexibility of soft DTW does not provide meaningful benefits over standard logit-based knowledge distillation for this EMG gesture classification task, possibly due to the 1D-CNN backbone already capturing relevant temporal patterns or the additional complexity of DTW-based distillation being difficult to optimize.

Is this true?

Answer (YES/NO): NO